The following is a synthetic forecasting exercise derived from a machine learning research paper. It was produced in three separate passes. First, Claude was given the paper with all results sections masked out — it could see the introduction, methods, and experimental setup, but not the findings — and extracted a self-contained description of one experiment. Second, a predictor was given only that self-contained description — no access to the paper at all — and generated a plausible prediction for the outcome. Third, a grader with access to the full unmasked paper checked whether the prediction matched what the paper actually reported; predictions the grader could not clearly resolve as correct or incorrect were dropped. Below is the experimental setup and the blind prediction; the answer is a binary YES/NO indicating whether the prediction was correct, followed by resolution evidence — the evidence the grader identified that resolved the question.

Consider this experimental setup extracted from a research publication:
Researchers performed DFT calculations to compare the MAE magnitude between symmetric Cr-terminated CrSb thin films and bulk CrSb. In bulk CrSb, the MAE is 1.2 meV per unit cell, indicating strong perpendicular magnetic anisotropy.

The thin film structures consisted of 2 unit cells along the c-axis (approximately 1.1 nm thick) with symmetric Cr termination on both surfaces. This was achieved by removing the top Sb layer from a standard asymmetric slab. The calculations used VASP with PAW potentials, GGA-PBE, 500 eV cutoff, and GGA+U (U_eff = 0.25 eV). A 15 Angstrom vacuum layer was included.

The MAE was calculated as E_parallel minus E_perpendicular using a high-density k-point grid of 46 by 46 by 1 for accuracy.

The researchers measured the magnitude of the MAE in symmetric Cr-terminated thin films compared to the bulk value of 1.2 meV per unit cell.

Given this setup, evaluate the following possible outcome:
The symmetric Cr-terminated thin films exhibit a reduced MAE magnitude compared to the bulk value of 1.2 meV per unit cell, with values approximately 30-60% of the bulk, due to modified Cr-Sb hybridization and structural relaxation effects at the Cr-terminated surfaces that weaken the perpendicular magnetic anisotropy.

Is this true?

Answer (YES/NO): NO